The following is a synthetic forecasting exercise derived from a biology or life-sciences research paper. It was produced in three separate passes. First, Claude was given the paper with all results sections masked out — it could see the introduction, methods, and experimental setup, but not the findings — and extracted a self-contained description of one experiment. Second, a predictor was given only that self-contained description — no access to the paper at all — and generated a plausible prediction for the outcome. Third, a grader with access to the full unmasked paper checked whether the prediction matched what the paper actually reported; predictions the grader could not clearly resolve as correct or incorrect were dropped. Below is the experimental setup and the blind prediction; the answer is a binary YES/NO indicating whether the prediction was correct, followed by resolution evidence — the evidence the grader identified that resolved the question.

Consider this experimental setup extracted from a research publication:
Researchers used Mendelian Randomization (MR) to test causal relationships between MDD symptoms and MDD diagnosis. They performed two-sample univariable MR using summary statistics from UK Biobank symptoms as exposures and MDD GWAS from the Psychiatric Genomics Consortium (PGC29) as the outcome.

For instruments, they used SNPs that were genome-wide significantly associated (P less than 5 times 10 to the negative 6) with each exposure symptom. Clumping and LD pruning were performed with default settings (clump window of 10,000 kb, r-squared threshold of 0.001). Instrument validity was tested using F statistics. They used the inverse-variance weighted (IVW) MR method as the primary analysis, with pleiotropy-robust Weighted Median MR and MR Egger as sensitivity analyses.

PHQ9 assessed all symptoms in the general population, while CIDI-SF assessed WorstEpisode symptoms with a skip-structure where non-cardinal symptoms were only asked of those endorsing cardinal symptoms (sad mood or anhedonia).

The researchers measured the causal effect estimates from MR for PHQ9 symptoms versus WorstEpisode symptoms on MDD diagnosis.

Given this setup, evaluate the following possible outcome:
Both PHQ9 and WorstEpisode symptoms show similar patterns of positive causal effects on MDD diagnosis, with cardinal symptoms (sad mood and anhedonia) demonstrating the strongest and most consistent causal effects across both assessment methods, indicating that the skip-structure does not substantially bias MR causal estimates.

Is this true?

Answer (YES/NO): NO